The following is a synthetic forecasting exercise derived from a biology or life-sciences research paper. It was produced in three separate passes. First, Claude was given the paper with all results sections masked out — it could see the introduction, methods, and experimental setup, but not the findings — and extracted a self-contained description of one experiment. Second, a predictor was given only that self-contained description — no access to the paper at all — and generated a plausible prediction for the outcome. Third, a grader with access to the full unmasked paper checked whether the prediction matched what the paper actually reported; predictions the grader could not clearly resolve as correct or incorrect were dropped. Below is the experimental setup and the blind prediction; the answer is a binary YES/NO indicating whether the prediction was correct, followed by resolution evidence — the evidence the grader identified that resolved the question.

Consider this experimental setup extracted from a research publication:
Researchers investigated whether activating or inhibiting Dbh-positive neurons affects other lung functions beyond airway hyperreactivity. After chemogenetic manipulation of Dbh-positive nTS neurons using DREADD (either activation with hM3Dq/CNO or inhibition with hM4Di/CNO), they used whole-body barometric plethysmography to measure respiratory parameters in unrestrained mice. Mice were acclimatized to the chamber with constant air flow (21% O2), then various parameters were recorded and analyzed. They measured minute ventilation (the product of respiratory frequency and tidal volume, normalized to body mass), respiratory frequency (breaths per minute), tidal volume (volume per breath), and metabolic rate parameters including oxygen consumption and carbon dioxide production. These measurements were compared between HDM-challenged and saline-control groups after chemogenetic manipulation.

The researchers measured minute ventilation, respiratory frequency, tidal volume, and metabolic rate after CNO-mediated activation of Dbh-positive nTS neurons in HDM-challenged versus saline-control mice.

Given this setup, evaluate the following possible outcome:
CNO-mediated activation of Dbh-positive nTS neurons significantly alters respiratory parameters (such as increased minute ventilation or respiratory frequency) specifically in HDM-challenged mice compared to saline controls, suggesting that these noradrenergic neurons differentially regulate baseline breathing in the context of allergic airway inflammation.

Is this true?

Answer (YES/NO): NO